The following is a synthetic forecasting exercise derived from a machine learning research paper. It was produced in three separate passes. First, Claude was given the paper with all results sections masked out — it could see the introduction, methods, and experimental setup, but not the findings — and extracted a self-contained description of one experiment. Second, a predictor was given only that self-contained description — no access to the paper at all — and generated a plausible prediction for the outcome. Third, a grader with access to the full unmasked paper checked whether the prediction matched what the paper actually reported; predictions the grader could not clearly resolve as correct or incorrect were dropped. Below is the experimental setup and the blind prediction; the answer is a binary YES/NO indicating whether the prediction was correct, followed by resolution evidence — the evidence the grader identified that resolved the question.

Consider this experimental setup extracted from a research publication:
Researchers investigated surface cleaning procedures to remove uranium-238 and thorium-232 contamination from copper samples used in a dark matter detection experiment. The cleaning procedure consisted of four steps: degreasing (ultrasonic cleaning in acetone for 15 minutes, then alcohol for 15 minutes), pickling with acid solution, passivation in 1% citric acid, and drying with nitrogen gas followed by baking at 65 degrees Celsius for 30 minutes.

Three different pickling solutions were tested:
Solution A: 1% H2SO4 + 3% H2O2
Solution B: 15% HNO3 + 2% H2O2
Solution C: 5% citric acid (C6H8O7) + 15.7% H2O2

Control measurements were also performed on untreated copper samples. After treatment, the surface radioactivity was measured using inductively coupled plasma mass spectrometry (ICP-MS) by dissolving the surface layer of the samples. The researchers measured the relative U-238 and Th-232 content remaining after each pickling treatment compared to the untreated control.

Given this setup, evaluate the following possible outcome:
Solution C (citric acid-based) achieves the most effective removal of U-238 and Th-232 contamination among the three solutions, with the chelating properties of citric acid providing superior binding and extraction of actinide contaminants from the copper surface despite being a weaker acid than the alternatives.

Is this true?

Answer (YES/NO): NO